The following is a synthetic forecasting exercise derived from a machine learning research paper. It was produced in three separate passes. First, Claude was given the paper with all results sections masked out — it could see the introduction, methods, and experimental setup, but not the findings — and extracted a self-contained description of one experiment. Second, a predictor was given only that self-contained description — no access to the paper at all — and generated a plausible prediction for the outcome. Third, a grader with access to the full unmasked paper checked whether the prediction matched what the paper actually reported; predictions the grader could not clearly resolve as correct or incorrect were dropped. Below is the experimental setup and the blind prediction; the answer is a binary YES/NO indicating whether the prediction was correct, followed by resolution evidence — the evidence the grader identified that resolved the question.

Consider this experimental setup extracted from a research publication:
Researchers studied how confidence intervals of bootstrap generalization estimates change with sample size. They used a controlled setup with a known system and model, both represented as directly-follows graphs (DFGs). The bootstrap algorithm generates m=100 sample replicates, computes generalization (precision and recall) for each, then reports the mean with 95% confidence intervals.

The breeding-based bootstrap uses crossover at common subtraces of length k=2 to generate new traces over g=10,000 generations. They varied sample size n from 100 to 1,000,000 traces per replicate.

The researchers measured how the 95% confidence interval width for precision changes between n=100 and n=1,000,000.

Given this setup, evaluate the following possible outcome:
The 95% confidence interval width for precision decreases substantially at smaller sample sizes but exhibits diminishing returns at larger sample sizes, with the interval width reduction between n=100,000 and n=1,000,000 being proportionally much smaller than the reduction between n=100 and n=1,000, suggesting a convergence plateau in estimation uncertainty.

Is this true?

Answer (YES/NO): NO